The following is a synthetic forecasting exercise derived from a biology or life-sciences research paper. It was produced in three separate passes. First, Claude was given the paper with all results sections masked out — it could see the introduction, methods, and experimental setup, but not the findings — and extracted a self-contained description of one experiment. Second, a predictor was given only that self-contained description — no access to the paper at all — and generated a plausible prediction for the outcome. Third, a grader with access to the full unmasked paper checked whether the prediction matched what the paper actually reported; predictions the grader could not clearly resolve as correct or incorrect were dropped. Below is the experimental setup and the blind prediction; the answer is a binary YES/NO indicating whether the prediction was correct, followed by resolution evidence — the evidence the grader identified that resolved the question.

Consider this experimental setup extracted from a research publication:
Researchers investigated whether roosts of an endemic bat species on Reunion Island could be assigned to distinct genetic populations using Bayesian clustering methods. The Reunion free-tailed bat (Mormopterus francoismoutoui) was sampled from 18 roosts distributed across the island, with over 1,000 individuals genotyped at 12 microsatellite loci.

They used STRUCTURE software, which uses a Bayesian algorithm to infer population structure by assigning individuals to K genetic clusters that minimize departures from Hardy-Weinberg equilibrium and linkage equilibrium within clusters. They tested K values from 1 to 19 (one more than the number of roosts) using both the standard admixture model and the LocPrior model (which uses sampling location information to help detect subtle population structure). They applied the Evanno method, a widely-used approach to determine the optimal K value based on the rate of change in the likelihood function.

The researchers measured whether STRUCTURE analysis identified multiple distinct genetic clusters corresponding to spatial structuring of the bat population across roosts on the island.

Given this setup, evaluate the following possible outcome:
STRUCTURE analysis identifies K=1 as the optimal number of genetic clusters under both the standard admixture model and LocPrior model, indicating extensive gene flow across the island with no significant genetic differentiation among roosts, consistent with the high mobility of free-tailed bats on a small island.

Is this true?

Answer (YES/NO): NO